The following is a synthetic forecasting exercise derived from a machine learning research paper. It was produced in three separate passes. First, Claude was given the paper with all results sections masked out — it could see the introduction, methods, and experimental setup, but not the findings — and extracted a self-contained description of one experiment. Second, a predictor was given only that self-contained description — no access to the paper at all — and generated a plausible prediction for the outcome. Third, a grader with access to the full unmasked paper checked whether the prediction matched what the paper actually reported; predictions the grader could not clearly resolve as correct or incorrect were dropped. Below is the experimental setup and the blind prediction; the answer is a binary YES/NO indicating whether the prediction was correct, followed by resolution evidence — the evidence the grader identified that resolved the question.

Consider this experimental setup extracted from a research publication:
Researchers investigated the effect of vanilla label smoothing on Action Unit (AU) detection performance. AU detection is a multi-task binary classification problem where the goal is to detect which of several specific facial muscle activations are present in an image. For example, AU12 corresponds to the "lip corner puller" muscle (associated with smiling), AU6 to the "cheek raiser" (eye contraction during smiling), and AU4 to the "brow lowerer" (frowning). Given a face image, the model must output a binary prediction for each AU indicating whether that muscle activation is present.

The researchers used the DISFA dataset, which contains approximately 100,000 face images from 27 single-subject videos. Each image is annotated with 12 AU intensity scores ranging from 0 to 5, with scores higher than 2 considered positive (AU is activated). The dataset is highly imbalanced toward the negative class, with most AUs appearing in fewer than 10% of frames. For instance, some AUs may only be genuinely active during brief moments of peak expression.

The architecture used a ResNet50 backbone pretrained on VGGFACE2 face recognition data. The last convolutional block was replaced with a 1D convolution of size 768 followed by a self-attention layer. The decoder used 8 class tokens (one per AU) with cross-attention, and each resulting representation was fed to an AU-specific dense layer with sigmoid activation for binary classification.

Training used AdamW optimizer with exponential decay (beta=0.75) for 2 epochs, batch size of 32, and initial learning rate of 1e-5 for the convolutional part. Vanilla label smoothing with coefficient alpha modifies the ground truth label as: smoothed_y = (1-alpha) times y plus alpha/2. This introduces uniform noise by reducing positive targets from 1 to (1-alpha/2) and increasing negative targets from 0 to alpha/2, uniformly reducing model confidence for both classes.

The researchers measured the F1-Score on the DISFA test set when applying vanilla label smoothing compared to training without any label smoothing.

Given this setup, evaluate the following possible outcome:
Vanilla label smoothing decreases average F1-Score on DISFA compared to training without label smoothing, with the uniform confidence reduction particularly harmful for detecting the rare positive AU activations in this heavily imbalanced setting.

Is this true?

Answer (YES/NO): YES